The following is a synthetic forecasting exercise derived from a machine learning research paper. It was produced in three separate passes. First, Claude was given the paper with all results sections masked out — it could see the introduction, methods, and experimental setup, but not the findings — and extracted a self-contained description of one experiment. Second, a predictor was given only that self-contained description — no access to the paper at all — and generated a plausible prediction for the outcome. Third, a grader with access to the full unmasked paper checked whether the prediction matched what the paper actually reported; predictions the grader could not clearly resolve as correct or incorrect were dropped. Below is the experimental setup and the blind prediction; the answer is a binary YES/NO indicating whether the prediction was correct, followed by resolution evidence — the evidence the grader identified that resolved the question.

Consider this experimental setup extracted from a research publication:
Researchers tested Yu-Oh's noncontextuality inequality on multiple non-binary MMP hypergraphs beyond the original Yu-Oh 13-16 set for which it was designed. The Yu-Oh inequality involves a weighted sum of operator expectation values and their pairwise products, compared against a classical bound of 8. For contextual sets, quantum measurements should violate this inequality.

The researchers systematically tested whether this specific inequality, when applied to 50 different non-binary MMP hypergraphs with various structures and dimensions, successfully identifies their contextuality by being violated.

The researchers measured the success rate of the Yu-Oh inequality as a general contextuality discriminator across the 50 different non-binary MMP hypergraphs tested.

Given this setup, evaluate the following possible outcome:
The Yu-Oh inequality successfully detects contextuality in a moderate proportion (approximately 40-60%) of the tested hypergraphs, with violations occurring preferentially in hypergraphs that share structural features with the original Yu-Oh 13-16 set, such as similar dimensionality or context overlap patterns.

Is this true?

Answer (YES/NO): NO